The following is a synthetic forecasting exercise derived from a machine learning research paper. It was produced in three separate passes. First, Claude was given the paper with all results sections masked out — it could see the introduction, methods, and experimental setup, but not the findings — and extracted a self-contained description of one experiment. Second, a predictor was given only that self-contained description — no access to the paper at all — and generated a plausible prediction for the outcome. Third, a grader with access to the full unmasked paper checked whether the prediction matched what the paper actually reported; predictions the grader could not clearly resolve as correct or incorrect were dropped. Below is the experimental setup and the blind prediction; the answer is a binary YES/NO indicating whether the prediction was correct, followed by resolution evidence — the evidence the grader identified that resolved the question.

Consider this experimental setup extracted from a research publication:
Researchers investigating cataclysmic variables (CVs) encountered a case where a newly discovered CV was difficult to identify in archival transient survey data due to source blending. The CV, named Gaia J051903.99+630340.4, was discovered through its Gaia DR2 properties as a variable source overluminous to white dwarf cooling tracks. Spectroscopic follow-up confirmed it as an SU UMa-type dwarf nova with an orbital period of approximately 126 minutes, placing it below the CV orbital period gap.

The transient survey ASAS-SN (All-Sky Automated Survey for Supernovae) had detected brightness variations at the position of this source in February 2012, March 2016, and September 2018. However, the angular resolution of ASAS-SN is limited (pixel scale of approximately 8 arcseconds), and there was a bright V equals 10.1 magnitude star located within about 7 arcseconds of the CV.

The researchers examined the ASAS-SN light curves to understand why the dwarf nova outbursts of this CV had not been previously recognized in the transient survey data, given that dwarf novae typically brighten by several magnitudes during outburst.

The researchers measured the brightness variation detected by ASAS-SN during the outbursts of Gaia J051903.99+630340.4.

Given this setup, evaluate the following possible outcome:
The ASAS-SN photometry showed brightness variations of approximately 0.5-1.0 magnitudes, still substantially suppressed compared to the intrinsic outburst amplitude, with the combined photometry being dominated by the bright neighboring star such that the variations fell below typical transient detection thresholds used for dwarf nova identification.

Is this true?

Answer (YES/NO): YES